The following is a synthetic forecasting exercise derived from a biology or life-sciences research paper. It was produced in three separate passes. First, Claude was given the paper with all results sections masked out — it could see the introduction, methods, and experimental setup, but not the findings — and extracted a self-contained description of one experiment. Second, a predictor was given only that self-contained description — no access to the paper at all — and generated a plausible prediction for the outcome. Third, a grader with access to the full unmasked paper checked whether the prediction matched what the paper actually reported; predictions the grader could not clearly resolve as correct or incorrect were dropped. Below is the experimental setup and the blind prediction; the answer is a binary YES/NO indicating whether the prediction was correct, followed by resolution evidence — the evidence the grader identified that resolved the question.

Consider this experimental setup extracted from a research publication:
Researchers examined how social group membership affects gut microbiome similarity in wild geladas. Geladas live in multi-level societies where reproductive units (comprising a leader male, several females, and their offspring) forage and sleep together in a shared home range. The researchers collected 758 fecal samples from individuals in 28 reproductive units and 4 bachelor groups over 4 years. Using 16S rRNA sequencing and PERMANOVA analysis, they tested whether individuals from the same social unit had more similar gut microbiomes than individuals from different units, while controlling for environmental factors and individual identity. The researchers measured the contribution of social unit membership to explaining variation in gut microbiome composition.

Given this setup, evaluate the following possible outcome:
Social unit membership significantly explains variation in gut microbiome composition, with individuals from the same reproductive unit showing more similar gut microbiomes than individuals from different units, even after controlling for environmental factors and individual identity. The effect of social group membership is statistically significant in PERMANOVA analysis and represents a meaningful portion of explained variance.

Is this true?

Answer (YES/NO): YES